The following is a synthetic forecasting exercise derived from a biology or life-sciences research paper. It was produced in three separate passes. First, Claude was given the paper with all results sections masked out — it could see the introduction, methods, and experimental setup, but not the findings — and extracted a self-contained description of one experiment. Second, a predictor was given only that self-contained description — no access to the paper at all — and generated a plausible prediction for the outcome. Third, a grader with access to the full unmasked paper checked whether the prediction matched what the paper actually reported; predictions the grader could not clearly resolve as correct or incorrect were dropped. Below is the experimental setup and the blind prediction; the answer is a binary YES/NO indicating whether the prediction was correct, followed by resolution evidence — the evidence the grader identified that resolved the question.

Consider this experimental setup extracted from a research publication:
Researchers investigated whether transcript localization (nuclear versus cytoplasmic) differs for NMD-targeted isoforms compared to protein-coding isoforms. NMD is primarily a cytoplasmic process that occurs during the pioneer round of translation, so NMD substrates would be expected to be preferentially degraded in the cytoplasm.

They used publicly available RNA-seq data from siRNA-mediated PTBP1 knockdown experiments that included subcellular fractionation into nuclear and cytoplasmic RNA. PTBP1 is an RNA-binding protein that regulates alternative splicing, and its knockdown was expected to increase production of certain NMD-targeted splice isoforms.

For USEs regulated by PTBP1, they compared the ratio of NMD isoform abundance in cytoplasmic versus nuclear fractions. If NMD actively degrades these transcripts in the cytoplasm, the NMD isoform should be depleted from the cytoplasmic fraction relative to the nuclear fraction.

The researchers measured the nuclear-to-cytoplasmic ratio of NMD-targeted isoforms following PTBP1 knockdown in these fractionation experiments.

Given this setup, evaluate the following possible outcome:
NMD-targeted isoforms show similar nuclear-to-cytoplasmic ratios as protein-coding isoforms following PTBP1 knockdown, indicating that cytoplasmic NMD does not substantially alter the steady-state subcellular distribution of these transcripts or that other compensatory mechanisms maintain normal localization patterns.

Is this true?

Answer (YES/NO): NO